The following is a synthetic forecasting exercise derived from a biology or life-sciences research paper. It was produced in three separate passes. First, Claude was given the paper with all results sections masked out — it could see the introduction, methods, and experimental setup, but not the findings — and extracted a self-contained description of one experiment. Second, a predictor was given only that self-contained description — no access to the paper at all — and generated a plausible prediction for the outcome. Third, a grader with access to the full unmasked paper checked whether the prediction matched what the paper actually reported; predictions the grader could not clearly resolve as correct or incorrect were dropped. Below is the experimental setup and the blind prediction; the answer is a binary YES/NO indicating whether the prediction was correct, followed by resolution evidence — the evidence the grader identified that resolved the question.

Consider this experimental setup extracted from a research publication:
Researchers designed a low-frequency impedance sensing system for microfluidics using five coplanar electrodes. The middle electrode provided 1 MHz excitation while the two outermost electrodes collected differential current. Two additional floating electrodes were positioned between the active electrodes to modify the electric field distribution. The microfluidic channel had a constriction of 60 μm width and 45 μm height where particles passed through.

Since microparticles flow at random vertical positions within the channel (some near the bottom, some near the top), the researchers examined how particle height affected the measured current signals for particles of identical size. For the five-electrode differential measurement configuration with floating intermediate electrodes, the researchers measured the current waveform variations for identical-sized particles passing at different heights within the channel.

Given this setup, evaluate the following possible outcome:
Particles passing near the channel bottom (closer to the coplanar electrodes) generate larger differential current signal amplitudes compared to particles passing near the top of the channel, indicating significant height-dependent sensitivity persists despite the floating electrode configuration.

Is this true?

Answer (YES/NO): YES